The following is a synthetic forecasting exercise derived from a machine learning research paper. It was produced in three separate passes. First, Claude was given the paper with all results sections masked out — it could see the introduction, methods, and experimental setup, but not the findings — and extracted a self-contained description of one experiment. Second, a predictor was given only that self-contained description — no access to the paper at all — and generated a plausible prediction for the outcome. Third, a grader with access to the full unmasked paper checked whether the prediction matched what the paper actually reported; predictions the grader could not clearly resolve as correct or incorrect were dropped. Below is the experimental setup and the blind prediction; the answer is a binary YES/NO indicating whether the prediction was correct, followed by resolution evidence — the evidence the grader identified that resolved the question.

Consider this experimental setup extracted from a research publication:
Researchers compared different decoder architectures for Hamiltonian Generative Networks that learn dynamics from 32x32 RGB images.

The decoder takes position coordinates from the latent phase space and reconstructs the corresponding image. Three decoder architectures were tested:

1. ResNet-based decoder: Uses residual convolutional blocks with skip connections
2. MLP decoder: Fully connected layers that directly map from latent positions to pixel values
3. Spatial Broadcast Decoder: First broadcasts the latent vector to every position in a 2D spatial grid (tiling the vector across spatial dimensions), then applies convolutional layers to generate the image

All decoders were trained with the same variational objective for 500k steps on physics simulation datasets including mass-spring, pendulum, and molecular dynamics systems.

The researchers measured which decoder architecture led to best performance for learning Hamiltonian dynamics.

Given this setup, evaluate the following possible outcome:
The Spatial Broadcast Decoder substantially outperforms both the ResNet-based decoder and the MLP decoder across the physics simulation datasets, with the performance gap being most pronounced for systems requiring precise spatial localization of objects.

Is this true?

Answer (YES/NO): NO